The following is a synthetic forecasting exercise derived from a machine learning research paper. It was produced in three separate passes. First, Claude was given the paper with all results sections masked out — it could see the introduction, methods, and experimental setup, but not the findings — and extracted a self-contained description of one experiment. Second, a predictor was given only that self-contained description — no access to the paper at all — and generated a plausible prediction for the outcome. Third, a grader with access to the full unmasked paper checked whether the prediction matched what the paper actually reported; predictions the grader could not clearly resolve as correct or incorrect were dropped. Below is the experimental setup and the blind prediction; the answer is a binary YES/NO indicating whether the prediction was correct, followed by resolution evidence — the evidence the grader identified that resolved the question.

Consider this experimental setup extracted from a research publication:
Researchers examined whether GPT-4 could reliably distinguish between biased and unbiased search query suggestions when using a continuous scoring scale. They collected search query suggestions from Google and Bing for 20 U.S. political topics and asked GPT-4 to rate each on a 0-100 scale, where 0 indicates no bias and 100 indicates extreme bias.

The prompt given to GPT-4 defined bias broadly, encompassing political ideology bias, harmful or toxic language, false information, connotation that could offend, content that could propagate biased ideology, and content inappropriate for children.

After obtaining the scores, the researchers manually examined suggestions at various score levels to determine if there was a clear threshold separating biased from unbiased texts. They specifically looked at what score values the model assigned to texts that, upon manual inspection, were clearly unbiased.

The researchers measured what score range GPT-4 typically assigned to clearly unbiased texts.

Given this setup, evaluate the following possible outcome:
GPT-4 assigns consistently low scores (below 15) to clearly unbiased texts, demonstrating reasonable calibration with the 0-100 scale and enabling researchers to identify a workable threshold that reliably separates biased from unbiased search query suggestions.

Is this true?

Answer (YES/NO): YES